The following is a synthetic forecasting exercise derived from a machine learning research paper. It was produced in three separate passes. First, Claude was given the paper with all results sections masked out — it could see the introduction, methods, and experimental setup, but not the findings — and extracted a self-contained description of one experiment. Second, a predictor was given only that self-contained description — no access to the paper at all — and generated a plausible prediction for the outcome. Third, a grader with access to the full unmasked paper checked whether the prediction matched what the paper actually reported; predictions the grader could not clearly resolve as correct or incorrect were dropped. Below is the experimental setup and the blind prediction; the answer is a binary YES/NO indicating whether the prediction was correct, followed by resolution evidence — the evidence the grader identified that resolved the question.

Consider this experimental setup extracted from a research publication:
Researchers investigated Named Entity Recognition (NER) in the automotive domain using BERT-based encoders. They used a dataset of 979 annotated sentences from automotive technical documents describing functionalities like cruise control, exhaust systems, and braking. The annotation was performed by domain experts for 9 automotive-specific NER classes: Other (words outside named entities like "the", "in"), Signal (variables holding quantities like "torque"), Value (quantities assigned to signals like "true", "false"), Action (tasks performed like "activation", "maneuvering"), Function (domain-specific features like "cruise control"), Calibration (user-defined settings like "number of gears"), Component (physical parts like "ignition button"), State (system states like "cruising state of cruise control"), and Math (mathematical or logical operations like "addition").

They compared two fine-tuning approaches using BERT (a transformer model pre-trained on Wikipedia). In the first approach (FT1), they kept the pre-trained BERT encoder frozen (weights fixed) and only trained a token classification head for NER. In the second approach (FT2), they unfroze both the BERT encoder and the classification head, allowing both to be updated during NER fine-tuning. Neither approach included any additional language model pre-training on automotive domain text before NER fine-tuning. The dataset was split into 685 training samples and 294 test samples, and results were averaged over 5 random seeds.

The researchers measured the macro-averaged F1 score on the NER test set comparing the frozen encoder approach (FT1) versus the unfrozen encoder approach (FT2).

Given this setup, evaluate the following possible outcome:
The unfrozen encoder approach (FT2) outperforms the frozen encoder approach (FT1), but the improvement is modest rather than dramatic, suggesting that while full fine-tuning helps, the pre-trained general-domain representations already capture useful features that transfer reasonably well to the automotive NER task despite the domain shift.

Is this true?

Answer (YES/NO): NO